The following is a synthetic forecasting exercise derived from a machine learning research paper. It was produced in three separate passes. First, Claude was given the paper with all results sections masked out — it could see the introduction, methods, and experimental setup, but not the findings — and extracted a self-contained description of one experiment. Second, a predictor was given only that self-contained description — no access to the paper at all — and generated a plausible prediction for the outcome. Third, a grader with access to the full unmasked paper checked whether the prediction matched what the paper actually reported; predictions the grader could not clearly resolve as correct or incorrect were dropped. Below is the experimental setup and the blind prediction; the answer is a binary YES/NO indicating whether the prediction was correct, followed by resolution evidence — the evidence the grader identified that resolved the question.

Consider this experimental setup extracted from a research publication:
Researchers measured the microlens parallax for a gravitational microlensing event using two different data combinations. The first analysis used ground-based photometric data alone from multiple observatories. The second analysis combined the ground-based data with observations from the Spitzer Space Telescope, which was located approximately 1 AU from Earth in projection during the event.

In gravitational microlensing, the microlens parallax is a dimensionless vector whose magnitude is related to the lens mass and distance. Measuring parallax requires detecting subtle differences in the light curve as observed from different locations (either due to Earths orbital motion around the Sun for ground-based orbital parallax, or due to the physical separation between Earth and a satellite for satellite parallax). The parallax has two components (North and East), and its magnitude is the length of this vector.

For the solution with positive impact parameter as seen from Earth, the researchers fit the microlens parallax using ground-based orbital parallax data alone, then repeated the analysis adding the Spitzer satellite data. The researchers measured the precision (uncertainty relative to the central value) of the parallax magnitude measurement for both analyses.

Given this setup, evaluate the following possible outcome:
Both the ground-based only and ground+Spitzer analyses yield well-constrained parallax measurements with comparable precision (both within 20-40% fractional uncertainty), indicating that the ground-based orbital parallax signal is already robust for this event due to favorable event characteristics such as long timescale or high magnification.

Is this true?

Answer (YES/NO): NO